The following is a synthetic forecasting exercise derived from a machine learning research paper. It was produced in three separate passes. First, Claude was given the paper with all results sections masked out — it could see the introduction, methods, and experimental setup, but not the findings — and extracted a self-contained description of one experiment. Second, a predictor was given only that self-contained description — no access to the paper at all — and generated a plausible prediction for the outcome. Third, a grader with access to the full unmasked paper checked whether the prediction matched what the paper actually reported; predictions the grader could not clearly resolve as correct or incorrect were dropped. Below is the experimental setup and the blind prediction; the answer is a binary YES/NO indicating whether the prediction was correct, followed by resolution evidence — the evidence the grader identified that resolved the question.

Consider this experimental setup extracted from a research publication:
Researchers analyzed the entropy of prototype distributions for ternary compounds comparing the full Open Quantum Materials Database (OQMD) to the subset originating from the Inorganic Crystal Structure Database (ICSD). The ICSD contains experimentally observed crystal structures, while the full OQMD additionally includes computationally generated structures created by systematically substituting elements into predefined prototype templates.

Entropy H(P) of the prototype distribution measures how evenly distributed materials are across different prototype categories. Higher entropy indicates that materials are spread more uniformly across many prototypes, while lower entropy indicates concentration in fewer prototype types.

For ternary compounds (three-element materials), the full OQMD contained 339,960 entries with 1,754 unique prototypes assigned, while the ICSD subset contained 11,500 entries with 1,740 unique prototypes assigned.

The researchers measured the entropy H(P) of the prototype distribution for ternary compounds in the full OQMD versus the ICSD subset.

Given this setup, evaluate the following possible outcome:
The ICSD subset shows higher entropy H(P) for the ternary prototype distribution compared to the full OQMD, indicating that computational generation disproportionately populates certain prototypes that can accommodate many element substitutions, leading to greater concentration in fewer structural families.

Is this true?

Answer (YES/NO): YES